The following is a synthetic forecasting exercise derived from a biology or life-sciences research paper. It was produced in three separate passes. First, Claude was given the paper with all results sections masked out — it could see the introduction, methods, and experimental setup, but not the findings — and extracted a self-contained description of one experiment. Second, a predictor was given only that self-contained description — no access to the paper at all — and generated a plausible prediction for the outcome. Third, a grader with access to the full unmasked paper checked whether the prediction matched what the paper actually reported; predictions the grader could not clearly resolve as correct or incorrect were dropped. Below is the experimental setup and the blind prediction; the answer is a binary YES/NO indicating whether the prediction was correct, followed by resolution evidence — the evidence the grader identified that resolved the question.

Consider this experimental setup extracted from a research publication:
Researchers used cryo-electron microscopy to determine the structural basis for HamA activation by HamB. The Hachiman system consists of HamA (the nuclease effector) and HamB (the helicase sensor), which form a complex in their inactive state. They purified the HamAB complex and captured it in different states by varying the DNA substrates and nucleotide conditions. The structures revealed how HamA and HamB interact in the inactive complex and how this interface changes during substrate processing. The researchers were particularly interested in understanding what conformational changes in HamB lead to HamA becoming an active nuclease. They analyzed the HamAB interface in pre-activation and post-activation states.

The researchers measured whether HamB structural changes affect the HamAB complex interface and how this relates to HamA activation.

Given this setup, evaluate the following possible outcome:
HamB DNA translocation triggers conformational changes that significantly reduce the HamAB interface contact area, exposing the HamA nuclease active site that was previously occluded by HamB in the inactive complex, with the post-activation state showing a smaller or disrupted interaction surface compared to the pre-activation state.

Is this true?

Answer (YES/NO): NO